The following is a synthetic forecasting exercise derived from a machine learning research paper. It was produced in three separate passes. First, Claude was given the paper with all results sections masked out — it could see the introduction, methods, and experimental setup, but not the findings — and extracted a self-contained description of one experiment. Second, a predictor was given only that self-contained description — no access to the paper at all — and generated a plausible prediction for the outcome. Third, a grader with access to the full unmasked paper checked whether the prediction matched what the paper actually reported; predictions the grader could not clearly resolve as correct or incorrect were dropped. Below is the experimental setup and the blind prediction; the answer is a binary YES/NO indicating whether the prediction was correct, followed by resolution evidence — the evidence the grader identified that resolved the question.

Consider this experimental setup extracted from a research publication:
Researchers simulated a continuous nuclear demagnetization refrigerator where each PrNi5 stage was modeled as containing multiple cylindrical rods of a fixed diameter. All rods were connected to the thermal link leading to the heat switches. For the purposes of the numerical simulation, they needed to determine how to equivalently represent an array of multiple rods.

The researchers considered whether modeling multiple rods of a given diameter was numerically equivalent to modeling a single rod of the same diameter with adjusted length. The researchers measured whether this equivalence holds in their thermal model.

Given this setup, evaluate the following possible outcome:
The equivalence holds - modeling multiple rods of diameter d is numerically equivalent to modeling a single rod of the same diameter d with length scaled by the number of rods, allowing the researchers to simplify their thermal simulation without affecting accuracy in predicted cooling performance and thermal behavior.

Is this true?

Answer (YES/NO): YES